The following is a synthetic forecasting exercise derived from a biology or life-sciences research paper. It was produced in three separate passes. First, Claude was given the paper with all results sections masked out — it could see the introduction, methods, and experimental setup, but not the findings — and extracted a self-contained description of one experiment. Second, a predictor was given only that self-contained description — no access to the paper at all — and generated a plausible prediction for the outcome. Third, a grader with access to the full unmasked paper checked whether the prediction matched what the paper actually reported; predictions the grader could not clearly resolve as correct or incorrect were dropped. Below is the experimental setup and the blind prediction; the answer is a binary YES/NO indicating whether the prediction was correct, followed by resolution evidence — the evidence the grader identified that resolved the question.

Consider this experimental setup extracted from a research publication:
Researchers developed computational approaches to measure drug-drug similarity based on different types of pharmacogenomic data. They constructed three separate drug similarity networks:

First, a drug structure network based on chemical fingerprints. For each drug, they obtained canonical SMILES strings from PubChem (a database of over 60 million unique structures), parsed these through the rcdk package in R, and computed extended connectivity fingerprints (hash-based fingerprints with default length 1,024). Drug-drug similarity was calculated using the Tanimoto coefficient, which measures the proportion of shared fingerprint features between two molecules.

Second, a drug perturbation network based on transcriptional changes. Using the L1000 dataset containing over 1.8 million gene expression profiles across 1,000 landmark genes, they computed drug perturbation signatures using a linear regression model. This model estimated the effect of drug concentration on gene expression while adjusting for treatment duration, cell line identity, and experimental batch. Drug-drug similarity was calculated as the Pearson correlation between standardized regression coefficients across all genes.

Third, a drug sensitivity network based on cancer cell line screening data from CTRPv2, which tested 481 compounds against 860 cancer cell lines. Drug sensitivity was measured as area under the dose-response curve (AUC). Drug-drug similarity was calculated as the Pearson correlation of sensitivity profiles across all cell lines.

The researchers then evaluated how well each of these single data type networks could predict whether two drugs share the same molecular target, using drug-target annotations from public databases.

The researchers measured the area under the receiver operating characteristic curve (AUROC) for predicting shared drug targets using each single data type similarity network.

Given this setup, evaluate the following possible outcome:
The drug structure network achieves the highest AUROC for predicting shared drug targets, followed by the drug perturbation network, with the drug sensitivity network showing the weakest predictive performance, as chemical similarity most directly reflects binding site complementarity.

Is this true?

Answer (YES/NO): NO